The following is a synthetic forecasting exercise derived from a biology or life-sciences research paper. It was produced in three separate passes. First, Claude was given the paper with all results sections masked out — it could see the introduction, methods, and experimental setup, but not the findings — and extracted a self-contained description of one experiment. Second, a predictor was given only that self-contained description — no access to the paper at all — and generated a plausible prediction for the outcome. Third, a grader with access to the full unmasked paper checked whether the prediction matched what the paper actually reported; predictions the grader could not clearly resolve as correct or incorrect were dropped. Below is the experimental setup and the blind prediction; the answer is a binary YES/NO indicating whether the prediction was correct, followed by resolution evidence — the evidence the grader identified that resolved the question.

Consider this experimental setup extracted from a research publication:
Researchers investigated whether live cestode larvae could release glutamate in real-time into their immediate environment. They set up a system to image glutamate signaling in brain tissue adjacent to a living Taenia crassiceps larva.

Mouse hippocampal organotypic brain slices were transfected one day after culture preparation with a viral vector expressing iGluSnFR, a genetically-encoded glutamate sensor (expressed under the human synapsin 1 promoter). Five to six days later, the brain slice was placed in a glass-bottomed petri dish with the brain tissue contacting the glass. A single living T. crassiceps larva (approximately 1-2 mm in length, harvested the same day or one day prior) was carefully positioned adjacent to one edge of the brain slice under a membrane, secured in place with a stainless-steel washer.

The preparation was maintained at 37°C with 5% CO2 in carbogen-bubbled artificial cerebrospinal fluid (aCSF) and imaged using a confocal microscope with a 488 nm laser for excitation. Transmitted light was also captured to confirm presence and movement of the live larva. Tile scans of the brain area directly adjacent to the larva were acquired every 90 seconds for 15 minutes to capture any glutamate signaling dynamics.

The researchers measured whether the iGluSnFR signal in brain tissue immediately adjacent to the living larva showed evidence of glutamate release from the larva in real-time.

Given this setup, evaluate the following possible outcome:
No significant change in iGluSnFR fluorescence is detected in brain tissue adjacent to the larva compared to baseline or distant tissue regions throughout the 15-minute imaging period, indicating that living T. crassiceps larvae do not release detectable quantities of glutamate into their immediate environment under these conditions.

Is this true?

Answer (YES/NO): YES